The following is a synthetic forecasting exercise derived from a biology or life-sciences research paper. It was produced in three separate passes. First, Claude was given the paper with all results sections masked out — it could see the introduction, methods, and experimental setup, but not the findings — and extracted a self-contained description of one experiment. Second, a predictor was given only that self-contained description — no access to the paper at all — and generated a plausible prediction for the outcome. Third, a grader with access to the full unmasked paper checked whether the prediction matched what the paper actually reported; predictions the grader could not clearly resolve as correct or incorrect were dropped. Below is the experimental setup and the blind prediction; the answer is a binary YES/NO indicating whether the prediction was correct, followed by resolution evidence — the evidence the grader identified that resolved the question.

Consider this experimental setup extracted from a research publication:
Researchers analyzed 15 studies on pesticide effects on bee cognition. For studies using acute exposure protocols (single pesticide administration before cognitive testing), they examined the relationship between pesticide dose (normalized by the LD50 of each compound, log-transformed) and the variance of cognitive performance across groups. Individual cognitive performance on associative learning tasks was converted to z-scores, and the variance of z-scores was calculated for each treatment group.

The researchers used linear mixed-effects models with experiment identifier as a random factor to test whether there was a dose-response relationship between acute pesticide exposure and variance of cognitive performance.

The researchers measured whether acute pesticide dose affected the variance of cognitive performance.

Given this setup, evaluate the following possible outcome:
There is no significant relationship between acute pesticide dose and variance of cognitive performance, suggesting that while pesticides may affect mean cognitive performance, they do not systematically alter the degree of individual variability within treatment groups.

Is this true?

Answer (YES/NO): NO